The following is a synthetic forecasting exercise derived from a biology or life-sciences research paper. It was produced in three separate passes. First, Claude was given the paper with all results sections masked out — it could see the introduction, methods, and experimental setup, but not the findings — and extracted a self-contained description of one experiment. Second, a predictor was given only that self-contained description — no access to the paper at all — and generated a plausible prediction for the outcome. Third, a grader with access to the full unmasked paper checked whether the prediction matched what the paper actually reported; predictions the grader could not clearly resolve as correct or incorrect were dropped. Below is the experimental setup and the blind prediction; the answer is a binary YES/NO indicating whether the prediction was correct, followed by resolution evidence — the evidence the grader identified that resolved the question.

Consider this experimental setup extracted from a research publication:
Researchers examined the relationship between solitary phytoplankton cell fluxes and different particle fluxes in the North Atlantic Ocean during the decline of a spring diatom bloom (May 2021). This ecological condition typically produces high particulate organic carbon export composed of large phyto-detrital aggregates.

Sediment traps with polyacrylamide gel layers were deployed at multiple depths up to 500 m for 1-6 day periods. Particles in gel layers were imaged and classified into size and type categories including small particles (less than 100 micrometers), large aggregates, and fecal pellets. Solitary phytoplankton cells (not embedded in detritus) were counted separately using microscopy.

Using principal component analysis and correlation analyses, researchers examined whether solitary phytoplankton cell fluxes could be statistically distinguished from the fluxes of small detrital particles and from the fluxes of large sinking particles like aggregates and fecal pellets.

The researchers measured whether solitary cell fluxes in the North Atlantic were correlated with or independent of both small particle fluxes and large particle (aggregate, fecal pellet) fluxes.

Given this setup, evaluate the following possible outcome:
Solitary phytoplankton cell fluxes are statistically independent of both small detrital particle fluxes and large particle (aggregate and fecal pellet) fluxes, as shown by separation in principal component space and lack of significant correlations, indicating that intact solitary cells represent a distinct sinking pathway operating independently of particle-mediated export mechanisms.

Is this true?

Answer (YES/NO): NO